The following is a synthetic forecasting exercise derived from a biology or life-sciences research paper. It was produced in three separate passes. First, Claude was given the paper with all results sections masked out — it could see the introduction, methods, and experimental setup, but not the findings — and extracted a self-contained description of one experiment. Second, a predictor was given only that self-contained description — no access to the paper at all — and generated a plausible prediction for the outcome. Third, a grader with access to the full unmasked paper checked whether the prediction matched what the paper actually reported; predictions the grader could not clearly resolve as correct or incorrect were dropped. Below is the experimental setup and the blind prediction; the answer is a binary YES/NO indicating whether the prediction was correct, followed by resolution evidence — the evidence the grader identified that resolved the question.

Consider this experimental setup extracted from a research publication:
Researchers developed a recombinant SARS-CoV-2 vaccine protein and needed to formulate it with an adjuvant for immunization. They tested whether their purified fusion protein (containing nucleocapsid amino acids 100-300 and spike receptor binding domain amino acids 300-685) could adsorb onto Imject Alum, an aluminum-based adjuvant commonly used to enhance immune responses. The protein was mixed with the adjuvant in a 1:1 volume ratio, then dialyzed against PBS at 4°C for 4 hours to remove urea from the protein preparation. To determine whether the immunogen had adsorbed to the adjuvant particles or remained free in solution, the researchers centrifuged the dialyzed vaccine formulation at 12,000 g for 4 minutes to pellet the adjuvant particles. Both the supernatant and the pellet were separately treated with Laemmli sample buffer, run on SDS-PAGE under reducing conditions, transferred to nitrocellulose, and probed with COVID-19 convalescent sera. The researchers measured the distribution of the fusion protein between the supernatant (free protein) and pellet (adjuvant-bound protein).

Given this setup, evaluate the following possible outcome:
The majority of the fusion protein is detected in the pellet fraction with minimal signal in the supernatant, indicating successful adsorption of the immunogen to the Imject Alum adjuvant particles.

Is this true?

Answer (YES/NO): YES